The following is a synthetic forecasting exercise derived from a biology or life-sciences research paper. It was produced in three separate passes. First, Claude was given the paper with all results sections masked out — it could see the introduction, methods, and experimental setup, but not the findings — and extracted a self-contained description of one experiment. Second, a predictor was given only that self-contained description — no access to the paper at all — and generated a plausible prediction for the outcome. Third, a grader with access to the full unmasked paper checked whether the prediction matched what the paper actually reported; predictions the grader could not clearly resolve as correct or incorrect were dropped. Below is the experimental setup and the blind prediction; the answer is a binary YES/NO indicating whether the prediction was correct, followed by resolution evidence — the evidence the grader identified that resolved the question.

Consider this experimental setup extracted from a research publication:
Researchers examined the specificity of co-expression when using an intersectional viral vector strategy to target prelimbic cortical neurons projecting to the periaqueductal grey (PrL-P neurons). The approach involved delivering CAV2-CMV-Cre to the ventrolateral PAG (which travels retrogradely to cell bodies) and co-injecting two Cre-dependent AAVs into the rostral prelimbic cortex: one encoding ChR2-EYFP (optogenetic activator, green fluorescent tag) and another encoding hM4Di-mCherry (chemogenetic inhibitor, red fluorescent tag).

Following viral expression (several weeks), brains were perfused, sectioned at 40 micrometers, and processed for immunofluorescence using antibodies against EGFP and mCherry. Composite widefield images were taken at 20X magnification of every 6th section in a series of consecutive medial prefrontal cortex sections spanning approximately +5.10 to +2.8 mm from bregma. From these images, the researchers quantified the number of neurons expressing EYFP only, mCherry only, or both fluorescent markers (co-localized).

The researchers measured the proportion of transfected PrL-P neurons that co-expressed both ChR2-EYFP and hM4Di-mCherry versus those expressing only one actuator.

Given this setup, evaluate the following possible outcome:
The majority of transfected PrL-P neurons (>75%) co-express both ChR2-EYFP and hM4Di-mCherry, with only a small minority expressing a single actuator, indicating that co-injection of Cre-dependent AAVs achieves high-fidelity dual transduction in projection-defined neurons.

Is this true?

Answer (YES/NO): NO